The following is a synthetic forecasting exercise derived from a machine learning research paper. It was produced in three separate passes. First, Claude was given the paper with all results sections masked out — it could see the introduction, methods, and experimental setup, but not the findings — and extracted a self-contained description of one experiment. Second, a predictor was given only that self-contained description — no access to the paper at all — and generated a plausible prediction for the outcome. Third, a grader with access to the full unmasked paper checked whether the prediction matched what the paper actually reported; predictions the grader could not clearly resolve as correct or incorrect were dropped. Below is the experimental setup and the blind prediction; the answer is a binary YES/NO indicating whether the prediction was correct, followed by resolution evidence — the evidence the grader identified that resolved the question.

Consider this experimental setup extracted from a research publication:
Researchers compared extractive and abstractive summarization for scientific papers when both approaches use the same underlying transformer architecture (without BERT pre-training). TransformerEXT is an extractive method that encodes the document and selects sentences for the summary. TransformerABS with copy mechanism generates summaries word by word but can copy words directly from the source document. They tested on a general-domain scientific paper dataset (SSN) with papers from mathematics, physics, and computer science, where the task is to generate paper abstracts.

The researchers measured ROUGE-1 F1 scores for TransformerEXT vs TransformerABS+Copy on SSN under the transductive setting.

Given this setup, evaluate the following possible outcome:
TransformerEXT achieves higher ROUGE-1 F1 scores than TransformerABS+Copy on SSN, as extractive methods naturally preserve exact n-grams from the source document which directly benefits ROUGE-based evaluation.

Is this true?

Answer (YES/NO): YES